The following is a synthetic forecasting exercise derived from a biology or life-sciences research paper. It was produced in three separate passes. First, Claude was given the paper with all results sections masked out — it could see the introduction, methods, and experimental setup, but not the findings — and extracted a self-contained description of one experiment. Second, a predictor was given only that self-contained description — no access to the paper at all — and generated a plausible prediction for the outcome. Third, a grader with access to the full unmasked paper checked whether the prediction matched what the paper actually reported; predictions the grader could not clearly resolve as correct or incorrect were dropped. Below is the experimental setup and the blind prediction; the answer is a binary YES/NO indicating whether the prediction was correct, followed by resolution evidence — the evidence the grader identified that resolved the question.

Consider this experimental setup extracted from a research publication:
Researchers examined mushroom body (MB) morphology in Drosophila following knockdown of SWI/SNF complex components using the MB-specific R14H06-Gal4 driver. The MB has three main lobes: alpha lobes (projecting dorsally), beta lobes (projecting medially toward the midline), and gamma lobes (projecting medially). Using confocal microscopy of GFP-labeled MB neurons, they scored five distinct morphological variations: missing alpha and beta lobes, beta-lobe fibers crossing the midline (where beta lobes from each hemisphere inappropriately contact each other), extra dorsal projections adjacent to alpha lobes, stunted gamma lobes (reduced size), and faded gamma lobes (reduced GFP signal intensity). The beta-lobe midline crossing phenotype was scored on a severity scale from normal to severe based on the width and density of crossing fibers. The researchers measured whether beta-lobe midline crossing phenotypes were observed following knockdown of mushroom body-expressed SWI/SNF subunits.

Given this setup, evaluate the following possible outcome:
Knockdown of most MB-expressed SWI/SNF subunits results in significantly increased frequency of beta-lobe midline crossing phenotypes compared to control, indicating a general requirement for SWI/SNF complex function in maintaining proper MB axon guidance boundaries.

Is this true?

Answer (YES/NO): NO